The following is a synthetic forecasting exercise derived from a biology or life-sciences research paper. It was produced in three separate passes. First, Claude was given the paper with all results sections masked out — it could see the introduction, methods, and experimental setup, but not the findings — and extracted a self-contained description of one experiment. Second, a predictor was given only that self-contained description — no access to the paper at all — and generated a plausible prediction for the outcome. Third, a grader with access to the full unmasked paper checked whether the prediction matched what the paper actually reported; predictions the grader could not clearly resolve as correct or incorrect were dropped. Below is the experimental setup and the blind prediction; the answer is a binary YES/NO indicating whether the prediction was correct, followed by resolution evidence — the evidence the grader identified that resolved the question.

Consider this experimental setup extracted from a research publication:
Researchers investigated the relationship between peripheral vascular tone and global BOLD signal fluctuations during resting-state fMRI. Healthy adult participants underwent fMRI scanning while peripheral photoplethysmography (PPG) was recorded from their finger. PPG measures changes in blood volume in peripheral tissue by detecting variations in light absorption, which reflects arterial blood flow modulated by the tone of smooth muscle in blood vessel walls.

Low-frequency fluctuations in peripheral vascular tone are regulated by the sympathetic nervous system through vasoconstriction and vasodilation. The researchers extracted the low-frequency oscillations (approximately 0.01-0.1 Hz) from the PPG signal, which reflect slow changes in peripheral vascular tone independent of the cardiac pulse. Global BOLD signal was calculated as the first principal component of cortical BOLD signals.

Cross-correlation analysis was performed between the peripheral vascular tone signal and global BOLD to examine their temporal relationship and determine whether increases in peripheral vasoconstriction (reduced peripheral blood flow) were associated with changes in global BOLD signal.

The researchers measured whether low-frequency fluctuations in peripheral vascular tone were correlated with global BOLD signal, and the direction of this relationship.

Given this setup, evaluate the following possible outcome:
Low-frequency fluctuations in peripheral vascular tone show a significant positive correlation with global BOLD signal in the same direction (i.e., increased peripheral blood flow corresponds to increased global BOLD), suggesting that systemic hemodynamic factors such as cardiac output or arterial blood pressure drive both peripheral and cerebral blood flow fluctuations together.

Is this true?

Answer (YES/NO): NO